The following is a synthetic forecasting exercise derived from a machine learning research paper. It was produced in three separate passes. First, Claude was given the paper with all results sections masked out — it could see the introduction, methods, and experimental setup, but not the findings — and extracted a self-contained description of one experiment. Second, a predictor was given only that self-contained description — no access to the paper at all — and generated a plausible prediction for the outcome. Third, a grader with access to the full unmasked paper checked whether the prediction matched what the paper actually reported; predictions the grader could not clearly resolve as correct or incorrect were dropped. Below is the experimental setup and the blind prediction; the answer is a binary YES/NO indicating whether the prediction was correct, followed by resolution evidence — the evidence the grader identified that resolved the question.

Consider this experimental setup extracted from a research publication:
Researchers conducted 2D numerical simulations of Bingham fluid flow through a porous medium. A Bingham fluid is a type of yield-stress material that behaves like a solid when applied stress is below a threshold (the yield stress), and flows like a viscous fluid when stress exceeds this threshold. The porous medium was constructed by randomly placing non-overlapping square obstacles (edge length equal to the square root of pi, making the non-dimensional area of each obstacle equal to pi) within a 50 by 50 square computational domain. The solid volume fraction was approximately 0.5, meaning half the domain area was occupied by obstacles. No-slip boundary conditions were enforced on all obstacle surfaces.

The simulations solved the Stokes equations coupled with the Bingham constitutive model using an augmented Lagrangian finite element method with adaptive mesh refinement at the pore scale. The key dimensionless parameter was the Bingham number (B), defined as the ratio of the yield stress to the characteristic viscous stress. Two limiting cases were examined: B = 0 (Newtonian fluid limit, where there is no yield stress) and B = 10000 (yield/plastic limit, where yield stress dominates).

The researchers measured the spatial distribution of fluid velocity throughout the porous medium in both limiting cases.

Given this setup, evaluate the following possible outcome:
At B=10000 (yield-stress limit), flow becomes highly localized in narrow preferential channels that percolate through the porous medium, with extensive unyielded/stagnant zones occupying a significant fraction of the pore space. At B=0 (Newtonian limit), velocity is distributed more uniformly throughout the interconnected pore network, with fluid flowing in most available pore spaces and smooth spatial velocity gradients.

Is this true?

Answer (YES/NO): YES